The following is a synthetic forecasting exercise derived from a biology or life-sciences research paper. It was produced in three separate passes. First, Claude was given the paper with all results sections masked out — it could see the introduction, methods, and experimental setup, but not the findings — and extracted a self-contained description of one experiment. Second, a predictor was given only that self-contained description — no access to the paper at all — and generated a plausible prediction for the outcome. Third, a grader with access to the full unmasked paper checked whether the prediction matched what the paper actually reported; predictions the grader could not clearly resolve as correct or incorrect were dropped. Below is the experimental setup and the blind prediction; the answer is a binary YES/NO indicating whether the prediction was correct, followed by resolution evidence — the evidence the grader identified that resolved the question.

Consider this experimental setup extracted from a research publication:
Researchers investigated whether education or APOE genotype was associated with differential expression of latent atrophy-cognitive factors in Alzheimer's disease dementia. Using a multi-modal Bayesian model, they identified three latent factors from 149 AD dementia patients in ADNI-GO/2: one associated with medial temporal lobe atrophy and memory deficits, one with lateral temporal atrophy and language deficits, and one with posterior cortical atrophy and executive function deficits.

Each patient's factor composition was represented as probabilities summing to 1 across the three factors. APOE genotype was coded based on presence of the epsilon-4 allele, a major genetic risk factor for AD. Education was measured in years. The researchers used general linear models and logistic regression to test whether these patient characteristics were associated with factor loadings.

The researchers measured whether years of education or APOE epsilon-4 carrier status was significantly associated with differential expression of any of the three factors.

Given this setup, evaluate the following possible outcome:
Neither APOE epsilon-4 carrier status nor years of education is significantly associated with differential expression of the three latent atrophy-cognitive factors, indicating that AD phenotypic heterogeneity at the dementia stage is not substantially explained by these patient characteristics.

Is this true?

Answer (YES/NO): YES